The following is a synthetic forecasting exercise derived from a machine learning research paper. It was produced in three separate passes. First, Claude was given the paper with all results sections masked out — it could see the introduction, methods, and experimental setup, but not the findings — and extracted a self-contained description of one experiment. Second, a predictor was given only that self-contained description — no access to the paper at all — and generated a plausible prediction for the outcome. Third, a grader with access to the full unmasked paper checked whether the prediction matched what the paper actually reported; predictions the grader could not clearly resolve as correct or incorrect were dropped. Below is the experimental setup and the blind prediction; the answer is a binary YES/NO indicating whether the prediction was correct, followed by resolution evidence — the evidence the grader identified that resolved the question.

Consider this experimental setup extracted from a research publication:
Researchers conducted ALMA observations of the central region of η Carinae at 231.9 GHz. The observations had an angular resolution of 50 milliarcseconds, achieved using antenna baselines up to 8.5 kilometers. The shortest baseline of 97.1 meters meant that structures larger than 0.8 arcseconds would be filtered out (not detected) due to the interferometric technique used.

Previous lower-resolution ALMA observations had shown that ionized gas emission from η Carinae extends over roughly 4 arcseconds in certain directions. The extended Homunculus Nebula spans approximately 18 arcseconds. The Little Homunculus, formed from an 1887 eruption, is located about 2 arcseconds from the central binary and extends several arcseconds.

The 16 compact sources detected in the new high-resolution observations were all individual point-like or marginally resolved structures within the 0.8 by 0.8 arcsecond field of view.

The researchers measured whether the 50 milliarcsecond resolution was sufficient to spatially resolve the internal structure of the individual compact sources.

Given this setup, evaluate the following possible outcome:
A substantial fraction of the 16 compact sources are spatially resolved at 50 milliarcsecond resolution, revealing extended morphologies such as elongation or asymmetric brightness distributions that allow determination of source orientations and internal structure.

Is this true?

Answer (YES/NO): NO